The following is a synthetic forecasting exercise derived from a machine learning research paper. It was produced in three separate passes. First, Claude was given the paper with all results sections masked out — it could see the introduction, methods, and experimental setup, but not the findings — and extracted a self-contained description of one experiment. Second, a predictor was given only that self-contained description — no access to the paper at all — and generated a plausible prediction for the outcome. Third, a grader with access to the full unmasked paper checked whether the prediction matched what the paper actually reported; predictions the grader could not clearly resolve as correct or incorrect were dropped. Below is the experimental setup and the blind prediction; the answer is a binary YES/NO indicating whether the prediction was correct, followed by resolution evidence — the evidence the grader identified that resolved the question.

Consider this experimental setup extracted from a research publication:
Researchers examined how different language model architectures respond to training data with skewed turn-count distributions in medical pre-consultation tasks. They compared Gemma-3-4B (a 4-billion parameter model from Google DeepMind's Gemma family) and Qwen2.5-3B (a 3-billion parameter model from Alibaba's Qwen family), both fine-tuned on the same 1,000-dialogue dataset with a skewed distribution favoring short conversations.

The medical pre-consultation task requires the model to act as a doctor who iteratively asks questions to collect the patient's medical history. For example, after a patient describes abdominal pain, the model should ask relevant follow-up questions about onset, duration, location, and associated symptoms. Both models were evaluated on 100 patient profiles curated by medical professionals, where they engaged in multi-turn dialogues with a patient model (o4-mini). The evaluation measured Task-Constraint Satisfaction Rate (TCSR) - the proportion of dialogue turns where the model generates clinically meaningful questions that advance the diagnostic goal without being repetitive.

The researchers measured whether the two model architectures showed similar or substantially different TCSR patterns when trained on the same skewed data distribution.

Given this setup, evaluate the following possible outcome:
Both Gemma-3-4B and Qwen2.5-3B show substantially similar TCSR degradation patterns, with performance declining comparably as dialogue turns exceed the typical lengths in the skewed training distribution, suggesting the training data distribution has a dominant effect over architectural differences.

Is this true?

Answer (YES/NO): YES